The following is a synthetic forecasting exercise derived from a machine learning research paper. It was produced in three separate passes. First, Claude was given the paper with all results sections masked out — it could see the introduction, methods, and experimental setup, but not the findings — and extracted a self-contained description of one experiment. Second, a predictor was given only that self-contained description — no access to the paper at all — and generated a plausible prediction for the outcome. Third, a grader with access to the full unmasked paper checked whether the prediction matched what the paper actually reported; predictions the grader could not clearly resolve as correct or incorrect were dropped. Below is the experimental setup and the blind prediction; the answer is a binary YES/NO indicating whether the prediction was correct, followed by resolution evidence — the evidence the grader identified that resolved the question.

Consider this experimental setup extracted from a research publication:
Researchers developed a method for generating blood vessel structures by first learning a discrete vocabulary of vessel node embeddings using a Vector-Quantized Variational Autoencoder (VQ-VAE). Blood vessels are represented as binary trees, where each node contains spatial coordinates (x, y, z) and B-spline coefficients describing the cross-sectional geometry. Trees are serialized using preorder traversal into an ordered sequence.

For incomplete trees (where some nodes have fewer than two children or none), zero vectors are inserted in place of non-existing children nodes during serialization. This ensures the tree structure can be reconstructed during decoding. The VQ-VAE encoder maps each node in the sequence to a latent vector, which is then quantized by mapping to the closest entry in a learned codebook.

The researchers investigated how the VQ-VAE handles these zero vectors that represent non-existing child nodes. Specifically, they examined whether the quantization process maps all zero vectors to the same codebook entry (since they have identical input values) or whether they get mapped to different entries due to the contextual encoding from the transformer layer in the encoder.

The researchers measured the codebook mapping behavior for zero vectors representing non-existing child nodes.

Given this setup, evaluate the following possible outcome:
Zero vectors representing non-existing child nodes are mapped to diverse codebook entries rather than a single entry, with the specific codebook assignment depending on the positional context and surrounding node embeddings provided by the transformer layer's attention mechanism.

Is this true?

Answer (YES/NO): NO